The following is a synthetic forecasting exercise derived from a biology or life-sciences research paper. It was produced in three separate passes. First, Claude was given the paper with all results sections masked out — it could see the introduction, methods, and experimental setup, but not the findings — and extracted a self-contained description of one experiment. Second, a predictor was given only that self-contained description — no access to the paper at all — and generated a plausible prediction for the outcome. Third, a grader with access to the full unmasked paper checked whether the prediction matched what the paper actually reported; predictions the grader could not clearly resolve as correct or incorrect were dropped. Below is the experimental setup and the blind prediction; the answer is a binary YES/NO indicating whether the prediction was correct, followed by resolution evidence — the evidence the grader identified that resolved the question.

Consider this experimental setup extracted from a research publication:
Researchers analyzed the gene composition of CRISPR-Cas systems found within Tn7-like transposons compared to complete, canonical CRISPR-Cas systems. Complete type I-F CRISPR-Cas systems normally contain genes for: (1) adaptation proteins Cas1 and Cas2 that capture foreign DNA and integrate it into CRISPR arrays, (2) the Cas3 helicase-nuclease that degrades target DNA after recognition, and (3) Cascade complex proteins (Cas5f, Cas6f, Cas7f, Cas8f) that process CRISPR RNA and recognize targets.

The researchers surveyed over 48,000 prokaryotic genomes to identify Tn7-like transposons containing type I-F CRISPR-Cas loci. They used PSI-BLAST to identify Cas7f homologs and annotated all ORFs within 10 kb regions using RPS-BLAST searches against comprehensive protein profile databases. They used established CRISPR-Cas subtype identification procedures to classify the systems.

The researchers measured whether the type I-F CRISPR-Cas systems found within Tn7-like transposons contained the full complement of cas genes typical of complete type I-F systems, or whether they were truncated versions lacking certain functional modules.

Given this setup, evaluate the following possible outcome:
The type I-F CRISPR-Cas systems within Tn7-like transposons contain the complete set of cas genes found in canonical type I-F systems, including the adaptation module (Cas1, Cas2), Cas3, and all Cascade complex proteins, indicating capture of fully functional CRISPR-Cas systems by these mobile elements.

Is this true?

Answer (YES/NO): NO